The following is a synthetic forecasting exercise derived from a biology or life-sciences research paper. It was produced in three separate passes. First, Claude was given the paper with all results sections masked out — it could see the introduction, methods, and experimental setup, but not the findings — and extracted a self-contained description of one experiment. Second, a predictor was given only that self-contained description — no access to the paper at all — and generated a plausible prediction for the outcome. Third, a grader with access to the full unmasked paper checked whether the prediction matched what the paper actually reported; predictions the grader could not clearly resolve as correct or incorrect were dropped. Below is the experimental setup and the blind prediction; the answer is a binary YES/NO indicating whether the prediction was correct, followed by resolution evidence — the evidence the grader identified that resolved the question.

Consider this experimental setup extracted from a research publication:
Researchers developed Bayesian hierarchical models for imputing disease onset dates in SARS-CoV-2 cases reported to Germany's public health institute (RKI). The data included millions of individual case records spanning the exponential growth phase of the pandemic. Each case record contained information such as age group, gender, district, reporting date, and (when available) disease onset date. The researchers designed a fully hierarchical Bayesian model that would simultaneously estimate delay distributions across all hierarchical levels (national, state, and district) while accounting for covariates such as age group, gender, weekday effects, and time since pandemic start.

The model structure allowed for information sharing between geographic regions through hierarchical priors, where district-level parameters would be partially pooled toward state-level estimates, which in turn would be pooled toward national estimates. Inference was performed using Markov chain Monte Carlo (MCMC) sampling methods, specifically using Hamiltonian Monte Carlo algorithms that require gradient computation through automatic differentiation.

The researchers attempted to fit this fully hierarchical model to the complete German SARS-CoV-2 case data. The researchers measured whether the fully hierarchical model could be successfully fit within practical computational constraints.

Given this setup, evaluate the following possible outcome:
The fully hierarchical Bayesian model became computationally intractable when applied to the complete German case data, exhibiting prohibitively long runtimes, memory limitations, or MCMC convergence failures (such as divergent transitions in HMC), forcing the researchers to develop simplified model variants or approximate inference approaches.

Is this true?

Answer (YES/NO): YES